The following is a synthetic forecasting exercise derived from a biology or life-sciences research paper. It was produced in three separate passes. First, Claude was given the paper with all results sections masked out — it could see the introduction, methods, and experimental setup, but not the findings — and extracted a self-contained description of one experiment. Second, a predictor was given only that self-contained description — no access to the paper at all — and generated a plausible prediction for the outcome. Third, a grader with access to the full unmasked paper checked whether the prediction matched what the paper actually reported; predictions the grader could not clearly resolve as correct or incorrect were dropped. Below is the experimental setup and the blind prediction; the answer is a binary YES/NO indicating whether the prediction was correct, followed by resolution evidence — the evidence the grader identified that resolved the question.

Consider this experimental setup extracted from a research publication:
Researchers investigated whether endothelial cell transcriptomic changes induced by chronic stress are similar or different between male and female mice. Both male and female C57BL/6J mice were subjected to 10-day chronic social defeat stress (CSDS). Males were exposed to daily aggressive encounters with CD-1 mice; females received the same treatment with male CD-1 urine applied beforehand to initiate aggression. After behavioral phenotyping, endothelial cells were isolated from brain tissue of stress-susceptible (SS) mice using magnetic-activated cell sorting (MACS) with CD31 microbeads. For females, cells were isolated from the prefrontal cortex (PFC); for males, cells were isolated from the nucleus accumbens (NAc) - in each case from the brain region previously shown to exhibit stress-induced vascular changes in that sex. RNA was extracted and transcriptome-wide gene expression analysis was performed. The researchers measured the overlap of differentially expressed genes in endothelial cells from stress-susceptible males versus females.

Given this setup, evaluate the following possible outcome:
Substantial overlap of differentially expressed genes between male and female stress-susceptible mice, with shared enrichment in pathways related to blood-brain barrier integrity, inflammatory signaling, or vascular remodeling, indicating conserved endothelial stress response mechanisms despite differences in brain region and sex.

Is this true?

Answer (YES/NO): NO